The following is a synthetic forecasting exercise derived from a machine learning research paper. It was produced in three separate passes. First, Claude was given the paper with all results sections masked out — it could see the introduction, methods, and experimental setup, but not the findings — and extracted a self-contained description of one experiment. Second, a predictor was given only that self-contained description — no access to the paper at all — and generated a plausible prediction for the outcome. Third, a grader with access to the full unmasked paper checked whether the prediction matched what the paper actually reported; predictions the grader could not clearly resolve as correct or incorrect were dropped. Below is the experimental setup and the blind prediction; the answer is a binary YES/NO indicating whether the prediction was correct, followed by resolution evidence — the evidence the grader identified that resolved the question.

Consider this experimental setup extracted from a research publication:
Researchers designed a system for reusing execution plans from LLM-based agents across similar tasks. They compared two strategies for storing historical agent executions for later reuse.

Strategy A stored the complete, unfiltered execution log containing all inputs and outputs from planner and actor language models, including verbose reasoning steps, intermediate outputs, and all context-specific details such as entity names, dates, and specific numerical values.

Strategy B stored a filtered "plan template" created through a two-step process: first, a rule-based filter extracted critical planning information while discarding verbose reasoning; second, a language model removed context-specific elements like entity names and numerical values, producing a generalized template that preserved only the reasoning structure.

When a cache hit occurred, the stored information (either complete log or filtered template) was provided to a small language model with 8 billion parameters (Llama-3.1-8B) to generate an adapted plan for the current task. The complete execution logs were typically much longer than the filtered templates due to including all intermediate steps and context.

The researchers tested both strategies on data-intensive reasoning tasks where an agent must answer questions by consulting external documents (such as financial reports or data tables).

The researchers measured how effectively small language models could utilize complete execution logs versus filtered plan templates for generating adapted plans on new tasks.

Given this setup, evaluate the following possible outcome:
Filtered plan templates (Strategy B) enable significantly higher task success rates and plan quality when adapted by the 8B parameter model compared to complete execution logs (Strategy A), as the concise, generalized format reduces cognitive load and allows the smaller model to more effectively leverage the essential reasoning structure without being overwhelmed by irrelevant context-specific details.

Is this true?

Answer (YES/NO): YES